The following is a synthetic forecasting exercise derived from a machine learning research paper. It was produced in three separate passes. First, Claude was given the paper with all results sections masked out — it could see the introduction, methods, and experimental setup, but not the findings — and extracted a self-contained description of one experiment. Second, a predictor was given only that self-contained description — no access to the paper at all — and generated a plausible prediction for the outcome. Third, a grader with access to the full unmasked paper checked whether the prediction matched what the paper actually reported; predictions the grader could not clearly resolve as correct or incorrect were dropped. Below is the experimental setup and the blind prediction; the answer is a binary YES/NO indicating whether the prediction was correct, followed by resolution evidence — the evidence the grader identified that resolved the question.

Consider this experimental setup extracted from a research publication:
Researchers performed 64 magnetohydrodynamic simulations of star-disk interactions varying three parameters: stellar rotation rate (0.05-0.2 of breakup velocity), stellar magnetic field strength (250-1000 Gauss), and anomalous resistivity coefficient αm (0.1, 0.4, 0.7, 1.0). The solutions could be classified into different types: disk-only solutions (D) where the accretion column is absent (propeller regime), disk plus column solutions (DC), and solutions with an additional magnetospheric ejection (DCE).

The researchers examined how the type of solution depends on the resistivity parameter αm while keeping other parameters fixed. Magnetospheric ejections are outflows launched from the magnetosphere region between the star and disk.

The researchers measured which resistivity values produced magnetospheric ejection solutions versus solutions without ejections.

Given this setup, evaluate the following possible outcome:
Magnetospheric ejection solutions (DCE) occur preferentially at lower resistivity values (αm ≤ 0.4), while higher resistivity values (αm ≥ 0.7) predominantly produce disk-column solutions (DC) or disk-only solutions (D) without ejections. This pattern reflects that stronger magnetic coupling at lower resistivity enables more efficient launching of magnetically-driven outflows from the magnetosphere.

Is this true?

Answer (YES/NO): NO